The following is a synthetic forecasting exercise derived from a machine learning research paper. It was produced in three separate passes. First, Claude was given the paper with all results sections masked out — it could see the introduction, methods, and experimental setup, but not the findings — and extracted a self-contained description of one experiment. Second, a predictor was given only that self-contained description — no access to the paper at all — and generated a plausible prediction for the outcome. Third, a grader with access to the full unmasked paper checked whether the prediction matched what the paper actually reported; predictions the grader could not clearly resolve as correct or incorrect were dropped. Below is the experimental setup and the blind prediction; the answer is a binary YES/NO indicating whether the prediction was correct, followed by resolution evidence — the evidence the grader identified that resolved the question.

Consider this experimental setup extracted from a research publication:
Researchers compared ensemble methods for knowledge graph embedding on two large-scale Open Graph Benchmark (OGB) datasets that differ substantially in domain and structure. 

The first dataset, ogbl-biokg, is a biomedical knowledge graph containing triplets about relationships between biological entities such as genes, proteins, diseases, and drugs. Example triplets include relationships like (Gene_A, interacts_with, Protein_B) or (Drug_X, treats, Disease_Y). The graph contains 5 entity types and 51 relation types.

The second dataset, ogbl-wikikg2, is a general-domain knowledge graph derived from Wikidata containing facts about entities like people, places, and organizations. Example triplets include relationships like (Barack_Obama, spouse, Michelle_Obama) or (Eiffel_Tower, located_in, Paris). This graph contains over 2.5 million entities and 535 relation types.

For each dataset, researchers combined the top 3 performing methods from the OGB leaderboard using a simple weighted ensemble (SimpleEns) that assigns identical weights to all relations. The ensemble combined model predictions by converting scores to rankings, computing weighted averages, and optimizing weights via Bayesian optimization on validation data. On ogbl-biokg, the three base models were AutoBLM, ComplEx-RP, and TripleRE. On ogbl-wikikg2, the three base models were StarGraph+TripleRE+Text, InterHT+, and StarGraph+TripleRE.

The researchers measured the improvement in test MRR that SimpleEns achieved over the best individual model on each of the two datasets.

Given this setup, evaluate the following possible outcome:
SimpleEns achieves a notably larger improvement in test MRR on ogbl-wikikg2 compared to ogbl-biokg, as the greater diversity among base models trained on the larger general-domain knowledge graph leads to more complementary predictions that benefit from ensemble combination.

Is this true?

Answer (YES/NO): NO